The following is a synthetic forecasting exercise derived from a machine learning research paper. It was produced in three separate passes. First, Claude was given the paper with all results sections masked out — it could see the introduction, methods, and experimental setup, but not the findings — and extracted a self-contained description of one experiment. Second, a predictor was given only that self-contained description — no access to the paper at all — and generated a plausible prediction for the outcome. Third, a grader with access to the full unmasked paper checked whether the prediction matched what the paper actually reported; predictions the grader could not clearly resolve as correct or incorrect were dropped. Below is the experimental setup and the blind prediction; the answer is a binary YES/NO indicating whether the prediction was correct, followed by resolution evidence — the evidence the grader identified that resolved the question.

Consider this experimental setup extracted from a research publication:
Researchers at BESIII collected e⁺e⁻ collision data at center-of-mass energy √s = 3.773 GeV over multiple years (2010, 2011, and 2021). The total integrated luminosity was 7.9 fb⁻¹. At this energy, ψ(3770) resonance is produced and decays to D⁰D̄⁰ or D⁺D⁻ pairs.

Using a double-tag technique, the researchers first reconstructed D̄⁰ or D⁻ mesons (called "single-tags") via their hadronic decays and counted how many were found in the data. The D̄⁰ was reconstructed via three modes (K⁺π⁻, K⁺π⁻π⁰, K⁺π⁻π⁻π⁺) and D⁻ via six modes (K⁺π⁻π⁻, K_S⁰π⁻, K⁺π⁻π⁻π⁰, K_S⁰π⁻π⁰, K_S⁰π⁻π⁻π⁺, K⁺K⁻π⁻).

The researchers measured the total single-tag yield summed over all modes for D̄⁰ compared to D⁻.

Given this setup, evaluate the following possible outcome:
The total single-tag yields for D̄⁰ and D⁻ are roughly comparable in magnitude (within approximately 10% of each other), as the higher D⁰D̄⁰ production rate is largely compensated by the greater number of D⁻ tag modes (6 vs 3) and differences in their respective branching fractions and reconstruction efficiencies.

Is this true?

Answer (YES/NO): NO